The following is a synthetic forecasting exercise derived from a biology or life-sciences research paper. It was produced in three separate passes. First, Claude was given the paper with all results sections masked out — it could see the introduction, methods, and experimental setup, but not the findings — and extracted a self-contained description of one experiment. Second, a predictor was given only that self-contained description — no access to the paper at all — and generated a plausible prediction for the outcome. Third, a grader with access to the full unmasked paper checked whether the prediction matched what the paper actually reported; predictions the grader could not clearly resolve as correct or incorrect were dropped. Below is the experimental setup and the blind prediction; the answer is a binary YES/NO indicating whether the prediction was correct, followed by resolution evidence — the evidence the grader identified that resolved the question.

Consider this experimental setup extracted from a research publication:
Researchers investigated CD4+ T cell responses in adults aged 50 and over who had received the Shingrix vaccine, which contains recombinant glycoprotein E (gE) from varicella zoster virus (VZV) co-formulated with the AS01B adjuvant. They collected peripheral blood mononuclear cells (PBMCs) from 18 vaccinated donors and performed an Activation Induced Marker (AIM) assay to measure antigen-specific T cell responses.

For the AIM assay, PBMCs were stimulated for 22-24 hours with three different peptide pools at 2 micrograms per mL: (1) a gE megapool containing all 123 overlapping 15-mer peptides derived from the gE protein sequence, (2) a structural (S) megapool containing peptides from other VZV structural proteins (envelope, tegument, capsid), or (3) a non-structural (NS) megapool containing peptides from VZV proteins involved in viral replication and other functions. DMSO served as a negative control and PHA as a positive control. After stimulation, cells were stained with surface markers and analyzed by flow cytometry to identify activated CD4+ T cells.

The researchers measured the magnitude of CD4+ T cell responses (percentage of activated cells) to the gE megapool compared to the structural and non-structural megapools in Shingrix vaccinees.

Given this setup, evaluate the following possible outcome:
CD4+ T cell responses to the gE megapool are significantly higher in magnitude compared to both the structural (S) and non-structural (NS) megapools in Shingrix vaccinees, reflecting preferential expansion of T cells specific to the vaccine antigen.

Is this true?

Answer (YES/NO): YES